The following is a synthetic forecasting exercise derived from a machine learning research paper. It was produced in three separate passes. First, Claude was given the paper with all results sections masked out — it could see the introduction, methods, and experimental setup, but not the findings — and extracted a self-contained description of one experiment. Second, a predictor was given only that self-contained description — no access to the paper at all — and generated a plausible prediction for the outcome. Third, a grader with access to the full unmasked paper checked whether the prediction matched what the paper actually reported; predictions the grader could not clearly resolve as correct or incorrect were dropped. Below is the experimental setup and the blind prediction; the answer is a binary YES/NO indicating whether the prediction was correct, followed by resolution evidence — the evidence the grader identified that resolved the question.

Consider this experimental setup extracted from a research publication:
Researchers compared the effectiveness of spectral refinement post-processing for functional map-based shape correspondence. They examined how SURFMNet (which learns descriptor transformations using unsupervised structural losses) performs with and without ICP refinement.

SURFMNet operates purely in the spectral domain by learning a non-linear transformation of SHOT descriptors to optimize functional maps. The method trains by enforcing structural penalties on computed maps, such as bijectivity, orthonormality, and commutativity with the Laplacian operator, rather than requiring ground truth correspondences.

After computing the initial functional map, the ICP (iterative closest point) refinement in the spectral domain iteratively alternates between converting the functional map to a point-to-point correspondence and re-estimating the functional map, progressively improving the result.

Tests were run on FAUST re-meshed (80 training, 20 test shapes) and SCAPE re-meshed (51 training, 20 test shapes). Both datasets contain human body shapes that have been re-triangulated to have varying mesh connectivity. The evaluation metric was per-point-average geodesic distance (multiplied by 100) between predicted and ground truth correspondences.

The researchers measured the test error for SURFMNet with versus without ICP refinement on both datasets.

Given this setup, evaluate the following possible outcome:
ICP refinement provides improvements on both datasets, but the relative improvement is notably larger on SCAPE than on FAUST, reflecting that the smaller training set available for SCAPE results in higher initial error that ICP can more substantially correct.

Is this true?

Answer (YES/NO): NO